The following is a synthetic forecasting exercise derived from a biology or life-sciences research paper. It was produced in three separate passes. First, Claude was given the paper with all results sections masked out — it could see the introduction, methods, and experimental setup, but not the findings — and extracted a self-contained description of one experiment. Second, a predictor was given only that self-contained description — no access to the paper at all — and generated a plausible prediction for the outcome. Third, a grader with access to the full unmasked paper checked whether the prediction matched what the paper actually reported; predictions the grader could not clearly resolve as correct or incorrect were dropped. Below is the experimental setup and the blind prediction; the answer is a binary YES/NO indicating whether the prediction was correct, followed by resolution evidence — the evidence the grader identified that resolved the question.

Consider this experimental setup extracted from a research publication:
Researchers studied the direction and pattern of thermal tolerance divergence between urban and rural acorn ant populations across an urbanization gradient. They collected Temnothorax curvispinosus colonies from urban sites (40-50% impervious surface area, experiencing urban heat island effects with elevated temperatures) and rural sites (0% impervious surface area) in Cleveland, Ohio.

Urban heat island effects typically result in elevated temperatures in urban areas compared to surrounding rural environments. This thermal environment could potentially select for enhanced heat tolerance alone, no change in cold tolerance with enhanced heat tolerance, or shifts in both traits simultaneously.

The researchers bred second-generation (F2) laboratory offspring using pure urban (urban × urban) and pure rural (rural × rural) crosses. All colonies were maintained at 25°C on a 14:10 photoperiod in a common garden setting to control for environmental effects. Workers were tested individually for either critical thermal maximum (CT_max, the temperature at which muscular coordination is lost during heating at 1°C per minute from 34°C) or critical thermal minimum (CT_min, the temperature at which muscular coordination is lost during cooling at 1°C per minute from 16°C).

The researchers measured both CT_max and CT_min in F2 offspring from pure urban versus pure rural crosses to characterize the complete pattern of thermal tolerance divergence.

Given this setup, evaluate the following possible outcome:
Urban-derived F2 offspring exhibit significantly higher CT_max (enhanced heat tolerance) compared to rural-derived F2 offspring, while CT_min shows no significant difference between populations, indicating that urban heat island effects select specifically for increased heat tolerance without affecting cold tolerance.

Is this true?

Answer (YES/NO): NO